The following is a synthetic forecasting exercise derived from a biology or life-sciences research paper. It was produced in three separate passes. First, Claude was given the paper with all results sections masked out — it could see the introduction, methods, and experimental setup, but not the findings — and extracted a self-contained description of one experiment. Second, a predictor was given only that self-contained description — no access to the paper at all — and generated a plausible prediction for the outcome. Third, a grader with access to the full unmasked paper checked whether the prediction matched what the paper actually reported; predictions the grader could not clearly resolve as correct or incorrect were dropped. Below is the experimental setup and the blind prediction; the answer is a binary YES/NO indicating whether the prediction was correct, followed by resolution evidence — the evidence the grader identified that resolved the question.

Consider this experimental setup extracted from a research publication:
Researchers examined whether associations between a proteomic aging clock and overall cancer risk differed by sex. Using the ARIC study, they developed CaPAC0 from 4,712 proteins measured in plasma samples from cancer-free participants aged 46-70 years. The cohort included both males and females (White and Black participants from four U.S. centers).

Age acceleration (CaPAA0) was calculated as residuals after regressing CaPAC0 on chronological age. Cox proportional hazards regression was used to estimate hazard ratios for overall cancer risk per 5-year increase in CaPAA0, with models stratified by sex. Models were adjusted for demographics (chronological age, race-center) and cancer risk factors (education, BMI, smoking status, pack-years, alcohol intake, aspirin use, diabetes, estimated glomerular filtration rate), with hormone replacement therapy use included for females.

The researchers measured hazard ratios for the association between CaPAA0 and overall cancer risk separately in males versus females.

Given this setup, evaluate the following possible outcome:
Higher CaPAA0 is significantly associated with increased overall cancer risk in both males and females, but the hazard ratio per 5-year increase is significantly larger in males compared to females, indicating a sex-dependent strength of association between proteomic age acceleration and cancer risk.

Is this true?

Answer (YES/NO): NO